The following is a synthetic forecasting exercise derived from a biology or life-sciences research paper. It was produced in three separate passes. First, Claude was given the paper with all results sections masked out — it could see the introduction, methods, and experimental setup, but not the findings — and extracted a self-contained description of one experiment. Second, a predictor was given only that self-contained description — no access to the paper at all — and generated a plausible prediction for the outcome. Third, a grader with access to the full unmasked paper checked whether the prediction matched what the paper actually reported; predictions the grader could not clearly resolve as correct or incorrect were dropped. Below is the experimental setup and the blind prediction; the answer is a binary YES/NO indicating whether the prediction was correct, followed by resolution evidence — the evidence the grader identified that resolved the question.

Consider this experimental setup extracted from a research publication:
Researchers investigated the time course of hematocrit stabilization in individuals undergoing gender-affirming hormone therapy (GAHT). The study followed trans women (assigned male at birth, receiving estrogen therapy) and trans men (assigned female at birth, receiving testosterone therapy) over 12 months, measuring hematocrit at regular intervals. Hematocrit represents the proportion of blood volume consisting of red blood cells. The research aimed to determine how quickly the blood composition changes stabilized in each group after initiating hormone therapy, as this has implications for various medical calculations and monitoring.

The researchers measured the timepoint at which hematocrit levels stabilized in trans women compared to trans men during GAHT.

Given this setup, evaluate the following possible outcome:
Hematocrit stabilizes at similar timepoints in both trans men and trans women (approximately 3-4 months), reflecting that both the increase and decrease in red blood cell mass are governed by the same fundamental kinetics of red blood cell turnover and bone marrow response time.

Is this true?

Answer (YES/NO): NO